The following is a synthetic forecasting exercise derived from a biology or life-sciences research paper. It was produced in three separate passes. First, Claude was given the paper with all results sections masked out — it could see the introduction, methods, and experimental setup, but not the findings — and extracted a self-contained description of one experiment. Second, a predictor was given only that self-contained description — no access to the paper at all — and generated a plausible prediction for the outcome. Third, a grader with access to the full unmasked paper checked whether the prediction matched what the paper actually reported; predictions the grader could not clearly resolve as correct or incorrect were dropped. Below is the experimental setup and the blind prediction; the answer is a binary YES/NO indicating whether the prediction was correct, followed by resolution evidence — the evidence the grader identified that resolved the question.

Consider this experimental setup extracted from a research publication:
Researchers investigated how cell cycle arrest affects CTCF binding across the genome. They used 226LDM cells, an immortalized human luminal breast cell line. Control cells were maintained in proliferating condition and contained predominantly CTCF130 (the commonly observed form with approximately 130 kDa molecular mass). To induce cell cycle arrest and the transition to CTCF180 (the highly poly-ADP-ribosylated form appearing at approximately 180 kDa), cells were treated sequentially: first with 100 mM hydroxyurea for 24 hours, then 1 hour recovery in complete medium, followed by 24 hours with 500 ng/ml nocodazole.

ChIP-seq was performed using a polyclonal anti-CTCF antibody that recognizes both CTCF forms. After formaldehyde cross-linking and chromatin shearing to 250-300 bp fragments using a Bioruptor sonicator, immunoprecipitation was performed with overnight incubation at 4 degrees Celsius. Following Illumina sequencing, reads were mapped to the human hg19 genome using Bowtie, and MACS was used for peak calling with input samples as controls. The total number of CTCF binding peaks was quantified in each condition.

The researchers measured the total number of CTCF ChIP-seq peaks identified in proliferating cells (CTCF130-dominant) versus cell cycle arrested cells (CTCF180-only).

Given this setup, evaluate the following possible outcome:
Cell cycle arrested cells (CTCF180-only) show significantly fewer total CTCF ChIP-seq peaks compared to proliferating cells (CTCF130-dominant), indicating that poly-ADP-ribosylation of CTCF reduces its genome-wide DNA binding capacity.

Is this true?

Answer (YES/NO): YES